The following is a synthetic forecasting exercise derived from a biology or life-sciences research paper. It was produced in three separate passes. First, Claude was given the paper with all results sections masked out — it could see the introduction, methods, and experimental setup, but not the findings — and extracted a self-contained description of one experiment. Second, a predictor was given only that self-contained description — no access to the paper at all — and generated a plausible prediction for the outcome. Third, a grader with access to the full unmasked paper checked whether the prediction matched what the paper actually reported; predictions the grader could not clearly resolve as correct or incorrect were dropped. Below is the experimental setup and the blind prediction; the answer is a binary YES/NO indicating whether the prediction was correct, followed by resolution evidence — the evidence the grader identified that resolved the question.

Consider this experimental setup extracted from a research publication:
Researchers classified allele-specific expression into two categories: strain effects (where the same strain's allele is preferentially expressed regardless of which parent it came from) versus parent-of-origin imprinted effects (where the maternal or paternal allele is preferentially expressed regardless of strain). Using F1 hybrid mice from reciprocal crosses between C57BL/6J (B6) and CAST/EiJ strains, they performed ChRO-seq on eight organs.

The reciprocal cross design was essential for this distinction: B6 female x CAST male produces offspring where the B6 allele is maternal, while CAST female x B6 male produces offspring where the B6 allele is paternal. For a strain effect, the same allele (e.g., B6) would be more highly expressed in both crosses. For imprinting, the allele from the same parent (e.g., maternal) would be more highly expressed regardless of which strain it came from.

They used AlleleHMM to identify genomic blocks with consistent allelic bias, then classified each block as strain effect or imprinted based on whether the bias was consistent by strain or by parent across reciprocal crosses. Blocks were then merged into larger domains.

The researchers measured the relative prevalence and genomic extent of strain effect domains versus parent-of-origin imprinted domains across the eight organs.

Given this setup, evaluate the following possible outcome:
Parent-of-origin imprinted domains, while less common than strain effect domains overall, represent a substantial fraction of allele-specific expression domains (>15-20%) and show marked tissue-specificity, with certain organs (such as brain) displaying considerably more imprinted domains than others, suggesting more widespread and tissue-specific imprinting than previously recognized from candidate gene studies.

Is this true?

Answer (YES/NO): NO